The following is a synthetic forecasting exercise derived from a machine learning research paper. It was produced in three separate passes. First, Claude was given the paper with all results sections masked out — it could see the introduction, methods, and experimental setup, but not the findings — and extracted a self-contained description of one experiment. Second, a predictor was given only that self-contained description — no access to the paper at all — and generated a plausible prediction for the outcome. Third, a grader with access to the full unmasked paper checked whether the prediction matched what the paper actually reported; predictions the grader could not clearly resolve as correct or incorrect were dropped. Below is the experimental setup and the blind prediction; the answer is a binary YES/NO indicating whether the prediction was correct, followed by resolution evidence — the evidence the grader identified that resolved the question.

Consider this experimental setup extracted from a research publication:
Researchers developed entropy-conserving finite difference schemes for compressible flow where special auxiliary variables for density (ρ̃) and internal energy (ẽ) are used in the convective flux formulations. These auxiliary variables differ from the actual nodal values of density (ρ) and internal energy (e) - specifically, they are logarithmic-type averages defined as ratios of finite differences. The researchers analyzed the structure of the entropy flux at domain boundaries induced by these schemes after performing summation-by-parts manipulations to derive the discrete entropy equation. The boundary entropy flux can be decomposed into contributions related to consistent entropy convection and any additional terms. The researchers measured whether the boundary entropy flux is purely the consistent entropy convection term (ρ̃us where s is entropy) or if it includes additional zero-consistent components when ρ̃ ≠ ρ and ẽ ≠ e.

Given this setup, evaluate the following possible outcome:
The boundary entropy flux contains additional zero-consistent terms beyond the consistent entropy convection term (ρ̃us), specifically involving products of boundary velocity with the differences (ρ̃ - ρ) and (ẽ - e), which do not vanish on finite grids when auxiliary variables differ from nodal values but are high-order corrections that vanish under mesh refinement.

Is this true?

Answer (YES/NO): YES